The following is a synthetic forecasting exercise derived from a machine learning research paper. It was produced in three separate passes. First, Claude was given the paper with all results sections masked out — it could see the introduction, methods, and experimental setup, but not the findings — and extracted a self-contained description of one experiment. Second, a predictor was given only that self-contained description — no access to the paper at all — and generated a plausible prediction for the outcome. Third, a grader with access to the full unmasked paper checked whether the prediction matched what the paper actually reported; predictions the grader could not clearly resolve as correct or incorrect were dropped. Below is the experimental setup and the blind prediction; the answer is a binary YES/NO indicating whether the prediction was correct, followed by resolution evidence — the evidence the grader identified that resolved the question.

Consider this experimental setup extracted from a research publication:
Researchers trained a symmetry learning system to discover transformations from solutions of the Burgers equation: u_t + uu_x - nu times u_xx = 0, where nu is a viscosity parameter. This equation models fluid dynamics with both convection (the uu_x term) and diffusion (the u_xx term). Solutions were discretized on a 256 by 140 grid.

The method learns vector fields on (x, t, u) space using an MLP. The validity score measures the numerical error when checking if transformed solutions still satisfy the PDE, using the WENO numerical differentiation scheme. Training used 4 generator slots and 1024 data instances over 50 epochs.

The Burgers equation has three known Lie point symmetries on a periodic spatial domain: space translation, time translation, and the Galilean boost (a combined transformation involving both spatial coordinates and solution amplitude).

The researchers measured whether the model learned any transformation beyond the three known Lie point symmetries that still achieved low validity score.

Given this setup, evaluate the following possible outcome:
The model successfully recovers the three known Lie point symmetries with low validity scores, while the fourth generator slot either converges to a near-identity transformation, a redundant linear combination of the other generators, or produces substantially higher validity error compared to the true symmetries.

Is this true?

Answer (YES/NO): NO